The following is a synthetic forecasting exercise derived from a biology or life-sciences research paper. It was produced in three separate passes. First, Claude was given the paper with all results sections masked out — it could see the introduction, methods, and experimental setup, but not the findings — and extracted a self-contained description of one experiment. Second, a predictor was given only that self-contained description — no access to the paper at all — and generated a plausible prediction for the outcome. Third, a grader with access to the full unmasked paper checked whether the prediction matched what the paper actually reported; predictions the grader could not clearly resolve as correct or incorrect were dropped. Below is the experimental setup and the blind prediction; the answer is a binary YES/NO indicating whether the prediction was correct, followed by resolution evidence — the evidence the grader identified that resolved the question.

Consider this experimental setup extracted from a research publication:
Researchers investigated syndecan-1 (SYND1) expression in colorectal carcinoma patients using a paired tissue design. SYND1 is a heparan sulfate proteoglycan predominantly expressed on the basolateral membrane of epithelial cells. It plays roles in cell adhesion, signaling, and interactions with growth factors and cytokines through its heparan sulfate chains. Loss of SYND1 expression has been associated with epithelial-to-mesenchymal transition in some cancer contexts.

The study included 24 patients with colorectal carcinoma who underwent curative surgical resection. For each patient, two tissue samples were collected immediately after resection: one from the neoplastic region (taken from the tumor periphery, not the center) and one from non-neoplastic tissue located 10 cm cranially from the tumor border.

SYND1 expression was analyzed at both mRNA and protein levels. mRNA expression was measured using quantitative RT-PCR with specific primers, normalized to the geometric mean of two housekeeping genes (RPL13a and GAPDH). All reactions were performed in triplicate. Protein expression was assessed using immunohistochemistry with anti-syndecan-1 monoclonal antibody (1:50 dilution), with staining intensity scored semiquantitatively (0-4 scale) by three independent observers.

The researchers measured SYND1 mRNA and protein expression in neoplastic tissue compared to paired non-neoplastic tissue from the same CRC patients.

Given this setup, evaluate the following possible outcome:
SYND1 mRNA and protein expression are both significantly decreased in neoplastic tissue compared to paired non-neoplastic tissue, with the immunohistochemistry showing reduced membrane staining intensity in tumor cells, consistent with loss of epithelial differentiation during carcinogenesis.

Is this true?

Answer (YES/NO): NO